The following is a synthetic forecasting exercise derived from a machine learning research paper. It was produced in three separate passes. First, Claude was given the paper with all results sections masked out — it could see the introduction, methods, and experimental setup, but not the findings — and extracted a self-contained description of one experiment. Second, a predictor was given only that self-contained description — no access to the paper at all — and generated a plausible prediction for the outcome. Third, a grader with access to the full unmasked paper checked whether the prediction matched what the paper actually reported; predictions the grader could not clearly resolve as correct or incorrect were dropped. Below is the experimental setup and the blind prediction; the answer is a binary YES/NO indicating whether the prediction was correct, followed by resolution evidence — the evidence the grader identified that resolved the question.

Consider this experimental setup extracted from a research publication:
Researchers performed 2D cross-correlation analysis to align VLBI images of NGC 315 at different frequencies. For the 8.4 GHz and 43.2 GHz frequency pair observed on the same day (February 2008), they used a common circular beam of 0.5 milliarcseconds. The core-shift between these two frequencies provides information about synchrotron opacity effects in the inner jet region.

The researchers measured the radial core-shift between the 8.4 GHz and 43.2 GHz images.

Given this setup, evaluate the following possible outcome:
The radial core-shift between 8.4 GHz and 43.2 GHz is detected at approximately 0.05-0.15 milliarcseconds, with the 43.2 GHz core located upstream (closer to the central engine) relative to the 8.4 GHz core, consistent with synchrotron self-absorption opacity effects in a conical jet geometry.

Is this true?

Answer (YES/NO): NO